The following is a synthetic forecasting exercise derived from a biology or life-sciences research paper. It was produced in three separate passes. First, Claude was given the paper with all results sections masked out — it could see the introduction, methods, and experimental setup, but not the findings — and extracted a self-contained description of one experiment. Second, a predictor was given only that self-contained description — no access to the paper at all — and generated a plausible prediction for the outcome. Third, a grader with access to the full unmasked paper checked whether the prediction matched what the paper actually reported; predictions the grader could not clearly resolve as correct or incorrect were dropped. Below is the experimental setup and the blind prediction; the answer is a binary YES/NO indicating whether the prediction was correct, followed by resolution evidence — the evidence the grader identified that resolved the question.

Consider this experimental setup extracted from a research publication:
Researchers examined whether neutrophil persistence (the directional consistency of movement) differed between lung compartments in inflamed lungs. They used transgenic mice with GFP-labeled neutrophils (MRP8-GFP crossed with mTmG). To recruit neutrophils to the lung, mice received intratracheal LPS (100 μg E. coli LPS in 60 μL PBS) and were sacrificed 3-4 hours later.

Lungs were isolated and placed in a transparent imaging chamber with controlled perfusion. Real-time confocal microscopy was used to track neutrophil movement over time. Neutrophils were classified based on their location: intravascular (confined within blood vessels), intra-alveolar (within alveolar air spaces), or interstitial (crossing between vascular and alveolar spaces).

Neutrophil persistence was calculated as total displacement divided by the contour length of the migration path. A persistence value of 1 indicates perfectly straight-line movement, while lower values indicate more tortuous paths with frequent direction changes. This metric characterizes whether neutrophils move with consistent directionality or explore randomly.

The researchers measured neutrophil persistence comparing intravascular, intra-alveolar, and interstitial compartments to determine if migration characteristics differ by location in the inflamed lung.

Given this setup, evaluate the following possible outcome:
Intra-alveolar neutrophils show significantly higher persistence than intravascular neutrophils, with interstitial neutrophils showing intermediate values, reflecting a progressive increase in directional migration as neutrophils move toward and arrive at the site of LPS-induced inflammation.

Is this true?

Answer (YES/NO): NO